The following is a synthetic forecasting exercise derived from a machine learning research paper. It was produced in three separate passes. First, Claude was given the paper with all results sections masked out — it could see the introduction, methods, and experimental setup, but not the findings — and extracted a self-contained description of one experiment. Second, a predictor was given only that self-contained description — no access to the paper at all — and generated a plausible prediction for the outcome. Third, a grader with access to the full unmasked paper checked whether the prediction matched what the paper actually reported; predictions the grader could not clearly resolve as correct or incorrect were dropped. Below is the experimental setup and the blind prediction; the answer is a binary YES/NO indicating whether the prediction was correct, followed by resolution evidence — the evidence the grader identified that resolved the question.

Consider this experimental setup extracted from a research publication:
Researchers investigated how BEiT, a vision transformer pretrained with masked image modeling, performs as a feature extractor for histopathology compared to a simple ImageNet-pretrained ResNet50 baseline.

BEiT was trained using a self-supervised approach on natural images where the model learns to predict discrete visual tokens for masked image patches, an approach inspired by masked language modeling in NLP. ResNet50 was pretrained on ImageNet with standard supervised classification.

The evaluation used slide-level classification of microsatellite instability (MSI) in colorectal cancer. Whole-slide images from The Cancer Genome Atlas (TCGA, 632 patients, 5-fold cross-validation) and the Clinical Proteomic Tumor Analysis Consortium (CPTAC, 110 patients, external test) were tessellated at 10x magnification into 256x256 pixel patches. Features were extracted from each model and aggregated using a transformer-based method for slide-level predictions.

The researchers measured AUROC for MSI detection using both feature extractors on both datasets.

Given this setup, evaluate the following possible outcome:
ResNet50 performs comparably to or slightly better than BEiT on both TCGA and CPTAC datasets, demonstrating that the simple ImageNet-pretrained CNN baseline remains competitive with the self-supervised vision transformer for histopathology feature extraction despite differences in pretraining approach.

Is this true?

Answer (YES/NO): NO